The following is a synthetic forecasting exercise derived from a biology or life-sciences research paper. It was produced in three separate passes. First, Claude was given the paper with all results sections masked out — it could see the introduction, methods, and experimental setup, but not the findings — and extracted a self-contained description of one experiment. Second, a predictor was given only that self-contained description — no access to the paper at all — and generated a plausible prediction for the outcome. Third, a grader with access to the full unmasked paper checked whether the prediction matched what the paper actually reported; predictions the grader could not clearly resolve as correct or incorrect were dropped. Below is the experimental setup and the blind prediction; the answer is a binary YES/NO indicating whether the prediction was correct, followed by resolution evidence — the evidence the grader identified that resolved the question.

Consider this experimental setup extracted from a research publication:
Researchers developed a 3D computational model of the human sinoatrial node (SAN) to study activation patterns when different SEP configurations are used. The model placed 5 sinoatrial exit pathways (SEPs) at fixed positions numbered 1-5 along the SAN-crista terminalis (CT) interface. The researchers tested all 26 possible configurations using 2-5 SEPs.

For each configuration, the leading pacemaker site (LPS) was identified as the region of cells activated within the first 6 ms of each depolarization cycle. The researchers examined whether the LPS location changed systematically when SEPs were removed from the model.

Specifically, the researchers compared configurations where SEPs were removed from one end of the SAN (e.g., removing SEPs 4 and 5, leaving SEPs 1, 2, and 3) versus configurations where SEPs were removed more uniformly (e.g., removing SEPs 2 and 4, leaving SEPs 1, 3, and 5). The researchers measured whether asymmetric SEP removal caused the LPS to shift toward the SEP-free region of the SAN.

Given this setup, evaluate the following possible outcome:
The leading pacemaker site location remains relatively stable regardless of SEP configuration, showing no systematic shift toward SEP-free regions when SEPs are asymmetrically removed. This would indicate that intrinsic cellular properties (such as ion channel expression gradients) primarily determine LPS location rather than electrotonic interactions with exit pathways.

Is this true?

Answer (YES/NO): NO